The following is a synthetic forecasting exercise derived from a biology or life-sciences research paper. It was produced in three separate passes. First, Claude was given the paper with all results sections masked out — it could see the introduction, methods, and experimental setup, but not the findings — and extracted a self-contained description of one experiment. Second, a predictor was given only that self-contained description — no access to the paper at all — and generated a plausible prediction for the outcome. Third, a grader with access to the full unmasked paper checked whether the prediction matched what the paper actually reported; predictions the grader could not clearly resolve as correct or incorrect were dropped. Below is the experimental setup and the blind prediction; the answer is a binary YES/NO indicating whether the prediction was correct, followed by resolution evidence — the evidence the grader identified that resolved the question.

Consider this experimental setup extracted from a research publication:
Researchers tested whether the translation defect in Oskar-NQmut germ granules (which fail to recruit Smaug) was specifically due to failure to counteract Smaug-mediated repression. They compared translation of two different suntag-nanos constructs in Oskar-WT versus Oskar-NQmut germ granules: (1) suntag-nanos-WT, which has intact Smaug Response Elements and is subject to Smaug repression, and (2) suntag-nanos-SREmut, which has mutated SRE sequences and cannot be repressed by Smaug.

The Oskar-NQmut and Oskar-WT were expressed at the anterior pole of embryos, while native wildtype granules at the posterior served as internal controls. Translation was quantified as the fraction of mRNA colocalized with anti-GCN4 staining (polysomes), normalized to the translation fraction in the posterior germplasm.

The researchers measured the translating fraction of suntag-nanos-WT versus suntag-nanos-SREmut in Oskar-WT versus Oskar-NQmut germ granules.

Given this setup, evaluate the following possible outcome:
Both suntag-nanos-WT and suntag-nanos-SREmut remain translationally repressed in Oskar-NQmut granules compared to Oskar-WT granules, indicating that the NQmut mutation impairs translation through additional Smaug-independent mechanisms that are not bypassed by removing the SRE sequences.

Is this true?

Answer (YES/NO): NO